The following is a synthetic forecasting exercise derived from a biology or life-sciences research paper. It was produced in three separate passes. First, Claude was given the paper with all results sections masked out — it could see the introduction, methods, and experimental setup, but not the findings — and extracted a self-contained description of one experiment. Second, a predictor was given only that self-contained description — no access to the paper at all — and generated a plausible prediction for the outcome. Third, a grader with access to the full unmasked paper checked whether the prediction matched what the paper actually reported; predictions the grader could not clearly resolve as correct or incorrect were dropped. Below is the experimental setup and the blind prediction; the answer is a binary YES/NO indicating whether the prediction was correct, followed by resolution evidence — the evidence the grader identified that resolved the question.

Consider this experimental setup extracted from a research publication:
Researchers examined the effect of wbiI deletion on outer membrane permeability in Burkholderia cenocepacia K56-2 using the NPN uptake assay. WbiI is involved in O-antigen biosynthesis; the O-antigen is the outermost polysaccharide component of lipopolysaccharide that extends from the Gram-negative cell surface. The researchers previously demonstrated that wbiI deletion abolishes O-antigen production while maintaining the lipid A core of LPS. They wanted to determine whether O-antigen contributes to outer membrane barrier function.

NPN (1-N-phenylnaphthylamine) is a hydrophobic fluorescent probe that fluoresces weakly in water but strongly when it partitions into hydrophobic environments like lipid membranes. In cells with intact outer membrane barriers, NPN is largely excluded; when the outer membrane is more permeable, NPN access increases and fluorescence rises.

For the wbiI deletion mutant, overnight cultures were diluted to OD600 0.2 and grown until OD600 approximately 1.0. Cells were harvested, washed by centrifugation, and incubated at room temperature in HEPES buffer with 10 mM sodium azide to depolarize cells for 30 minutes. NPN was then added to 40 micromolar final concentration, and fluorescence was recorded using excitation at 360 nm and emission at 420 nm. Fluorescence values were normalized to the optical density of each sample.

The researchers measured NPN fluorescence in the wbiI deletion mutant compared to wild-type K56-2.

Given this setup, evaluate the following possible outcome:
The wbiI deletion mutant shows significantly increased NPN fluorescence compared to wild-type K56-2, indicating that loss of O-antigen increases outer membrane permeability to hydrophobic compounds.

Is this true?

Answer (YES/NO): NO